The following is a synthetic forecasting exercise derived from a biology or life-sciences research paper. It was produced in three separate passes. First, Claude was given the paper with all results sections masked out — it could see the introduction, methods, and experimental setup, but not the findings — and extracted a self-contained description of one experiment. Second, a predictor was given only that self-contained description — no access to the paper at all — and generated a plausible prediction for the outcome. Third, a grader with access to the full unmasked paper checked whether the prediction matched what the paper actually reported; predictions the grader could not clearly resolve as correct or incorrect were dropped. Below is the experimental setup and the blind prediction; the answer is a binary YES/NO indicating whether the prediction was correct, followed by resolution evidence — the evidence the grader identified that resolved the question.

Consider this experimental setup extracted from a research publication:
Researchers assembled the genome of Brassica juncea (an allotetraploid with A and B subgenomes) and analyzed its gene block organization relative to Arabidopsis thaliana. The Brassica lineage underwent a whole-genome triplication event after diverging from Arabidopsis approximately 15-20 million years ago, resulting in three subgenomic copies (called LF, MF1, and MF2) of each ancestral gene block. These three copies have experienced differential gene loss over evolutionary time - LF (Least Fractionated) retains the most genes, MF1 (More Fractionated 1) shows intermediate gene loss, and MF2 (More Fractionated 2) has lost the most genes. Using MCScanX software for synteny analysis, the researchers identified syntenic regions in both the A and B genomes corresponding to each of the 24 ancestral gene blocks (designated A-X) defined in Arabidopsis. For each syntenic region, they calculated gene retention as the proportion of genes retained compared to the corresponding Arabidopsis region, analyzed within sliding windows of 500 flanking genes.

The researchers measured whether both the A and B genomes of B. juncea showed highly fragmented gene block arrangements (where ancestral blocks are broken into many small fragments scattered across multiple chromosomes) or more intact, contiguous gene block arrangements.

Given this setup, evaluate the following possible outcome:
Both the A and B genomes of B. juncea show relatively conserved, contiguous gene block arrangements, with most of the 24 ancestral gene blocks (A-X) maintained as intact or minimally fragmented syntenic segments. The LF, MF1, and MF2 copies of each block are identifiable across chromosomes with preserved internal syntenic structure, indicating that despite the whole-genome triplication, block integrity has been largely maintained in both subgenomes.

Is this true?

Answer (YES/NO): NO